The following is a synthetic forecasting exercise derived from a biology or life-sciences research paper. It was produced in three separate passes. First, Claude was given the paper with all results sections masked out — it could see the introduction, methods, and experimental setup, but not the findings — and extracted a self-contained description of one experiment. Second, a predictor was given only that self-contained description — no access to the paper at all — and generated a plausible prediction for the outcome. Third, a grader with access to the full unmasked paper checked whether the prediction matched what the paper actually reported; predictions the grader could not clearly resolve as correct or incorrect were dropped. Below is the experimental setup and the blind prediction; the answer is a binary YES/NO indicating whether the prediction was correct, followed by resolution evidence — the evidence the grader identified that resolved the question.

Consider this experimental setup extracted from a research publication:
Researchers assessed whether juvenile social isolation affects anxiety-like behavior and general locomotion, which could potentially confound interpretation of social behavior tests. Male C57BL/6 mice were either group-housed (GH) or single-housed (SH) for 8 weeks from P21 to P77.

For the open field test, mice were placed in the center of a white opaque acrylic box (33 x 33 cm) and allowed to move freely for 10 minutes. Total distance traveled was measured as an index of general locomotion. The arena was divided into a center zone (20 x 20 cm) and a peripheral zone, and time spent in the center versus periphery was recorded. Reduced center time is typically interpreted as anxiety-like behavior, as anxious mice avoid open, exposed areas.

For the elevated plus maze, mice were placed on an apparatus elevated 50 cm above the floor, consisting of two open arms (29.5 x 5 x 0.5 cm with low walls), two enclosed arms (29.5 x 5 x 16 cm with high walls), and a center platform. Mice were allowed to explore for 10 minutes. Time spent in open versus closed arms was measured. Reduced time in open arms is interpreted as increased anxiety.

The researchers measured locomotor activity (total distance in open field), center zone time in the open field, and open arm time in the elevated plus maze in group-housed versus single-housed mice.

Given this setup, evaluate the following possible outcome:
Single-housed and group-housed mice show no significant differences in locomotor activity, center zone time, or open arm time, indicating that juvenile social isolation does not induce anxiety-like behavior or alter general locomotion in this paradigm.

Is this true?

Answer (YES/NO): YES